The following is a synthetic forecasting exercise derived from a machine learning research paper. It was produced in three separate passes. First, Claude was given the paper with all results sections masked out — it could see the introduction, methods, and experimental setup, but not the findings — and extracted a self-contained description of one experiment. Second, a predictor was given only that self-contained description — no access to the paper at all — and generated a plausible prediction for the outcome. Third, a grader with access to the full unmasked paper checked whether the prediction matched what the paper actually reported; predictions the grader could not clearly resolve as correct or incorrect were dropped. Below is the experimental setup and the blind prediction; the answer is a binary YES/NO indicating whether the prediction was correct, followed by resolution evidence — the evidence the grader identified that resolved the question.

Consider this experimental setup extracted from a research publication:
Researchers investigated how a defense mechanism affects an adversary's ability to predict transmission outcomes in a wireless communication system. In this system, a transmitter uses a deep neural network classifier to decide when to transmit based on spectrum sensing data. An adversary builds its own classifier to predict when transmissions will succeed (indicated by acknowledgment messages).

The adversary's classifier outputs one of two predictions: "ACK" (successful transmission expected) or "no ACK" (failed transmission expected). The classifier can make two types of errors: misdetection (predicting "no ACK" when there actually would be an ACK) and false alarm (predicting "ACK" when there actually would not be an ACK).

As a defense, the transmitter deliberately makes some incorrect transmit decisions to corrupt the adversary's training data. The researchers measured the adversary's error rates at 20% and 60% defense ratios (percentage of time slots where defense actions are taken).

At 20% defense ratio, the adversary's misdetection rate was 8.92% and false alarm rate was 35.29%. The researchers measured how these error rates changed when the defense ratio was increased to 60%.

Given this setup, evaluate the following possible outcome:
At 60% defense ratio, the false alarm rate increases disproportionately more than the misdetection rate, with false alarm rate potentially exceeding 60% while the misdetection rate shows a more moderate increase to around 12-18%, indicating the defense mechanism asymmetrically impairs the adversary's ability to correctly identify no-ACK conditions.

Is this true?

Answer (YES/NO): YES